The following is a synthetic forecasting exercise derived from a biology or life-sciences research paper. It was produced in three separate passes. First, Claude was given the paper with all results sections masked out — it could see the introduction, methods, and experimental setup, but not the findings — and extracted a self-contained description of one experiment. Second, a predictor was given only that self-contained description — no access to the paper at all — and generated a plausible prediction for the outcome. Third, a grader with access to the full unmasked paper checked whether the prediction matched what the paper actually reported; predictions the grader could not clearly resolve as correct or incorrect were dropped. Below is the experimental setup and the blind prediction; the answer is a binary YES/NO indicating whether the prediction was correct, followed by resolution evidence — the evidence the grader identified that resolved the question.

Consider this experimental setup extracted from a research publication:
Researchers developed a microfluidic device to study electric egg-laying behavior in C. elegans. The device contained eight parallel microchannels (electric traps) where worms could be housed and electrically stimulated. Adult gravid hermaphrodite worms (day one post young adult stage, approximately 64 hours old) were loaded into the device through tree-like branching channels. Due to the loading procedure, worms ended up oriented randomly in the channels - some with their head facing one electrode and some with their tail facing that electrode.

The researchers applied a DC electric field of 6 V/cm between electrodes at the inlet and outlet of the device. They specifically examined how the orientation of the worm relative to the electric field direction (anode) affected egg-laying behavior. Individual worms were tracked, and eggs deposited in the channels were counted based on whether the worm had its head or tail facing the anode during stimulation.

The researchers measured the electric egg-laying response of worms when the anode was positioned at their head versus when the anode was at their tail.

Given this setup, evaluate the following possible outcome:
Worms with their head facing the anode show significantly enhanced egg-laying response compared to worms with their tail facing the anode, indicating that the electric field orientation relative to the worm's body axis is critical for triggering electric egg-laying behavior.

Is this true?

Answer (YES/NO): YES